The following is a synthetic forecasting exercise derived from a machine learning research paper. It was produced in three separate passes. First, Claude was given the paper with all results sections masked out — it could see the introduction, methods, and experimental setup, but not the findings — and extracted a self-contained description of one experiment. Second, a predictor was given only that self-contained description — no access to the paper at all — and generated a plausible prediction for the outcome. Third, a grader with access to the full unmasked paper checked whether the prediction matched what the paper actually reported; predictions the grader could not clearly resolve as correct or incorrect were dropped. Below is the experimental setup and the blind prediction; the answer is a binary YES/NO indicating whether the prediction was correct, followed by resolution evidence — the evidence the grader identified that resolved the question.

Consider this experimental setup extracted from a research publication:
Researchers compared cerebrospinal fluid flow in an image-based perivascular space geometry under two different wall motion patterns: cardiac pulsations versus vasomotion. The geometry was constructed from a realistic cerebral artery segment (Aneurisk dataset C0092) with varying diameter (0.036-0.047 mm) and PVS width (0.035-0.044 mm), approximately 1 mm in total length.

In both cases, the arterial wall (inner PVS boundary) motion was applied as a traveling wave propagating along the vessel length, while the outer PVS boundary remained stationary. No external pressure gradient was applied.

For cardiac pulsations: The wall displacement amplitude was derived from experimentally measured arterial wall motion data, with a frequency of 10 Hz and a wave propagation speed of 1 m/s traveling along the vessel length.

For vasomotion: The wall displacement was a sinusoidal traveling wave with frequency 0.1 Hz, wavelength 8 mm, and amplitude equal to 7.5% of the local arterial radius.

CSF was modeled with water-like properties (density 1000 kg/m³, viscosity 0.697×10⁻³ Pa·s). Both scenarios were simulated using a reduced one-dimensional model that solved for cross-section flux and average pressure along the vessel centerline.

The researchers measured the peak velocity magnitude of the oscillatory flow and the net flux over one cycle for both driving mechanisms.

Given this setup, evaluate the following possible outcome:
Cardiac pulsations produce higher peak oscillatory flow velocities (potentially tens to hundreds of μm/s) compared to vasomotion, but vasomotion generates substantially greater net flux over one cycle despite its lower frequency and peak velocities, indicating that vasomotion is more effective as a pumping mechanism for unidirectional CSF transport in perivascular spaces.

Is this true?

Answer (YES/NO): NO